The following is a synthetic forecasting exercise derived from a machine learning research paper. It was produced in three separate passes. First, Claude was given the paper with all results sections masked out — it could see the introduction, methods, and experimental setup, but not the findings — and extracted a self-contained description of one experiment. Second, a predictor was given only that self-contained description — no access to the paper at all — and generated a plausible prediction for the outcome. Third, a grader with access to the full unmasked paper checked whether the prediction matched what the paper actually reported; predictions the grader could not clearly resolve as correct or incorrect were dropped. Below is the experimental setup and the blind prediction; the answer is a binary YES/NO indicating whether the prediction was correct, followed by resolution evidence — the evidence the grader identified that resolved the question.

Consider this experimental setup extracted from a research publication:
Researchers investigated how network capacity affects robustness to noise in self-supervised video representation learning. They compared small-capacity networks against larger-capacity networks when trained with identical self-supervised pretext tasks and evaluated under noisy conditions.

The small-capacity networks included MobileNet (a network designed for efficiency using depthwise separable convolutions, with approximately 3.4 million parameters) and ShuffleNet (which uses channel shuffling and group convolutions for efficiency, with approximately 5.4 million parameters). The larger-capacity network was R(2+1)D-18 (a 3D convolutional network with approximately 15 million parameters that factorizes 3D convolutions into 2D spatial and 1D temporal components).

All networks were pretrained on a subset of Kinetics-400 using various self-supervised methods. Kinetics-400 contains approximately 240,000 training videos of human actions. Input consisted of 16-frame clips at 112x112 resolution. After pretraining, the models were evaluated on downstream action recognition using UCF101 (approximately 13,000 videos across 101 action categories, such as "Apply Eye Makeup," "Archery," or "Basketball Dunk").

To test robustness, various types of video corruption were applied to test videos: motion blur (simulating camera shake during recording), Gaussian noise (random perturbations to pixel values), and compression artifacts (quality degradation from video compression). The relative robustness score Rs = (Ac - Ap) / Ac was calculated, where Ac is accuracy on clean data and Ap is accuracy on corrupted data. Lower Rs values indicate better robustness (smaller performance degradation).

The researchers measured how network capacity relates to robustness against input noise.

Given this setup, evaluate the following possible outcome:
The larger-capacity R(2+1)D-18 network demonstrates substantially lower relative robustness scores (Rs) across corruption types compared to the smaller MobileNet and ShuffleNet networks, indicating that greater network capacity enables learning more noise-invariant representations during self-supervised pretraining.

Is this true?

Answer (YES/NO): NO